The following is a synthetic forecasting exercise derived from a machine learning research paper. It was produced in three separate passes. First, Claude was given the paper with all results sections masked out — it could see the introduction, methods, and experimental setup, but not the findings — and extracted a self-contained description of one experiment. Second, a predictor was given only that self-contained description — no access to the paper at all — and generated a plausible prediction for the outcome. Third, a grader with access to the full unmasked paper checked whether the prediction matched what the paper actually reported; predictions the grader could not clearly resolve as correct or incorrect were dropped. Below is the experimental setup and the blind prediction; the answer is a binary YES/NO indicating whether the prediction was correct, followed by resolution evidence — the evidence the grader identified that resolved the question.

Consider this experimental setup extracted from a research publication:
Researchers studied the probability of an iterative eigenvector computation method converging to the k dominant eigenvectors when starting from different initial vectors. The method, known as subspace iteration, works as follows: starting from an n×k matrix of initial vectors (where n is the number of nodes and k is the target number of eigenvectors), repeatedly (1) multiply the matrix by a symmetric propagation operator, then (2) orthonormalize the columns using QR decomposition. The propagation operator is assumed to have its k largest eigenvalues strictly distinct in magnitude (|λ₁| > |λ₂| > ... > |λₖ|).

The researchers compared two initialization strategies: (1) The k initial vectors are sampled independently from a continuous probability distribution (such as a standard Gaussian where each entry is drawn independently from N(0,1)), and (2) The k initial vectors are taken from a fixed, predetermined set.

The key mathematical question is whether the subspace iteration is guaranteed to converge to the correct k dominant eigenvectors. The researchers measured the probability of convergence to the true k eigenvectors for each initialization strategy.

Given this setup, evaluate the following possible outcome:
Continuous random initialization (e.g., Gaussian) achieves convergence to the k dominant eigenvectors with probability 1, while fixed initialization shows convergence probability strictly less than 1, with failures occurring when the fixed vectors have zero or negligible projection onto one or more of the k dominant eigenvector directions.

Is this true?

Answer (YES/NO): NO